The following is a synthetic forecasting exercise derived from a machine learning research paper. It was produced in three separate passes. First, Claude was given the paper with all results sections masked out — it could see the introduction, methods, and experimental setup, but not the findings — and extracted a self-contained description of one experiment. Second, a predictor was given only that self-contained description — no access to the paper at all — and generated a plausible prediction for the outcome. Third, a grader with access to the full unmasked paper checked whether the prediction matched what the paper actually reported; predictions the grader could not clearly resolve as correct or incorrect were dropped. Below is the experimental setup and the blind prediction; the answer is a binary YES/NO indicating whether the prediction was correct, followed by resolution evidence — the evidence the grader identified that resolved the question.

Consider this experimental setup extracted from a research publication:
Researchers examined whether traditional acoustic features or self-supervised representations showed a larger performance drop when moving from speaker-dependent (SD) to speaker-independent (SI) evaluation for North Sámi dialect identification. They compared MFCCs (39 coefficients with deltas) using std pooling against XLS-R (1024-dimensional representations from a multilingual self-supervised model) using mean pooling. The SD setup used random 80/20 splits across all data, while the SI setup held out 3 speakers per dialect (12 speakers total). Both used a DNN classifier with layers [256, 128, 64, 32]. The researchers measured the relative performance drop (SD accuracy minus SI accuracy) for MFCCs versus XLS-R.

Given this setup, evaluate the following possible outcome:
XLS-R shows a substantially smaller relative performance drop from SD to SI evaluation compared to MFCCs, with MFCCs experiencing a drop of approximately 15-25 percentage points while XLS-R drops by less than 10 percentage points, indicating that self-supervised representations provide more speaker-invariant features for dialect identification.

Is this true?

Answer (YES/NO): NO